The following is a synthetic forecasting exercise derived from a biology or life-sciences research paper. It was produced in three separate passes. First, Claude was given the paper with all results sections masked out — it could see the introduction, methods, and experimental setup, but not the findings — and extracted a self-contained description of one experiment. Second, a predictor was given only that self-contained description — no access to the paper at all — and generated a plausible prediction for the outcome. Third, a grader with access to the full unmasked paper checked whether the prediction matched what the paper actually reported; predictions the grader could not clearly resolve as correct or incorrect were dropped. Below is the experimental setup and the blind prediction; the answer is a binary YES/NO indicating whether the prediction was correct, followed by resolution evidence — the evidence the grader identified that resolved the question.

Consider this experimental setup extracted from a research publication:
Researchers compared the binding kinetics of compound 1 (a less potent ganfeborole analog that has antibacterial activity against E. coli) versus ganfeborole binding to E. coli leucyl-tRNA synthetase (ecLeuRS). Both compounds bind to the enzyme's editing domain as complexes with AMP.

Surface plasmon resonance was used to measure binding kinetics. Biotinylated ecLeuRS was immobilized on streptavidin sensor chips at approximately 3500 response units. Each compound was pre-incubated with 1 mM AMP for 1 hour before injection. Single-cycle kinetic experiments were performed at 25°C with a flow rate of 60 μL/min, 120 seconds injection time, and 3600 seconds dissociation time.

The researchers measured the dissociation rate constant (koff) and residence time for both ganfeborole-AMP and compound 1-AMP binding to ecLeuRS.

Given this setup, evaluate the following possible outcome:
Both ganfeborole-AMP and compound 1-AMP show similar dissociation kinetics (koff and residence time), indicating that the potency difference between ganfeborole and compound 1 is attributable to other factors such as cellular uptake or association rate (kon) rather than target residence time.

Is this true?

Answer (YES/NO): NO